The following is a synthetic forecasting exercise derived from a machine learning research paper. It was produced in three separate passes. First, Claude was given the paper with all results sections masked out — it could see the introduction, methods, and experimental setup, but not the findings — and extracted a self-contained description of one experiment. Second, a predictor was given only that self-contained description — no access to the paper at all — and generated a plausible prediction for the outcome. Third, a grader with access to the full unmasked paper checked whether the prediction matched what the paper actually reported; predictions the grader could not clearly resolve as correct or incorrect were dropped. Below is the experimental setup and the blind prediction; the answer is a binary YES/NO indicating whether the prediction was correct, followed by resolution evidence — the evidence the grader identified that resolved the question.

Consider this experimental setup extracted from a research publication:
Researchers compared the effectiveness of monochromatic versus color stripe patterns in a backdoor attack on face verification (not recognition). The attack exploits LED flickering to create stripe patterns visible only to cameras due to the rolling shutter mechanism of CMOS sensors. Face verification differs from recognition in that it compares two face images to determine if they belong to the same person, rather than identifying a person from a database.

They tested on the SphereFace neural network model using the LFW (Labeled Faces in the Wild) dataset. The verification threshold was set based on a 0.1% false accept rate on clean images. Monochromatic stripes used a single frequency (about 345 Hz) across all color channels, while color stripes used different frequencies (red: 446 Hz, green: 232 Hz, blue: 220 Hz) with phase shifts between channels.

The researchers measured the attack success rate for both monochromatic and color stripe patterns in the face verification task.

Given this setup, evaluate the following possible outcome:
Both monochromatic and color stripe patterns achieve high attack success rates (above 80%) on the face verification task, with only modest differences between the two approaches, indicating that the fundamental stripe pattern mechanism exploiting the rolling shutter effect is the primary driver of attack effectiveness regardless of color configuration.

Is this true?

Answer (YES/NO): NO